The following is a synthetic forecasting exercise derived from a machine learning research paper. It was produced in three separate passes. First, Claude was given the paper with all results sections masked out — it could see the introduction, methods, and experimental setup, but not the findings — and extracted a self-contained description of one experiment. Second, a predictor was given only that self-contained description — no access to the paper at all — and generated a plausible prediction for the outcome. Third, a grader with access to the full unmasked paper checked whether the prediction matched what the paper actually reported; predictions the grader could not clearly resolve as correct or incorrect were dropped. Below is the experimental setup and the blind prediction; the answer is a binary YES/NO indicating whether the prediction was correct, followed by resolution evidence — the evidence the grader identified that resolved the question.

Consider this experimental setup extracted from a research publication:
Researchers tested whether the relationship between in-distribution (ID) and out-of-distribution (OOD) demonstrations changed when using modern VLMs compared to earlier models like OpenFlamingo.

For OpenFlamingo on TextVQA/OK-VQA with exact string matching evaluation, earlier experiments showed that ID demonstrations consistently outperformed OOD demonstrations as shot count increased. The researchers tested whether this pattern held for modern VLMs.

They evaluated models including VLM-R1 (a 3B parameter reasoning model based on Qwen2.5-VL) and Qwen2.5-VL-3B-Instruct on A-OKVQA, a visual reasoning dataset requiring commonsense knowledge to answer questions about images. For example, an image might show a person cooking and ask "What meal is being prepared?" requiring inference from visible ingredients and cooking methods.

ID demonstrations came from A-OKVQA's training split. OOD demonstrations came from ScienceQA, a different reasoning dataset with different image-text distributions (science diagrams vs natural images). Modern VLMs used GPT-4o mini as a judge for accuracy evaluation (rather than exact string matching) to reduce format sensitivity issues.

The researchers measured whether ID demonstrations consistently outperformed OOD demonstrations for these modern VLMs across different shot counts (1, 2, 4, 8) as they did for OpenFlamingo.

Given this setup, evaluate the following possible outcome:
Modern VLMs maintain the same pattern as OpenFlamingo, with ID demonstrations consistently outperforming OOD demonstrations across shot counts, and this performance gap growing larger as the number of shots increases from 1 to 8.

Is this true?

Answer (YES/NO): NO